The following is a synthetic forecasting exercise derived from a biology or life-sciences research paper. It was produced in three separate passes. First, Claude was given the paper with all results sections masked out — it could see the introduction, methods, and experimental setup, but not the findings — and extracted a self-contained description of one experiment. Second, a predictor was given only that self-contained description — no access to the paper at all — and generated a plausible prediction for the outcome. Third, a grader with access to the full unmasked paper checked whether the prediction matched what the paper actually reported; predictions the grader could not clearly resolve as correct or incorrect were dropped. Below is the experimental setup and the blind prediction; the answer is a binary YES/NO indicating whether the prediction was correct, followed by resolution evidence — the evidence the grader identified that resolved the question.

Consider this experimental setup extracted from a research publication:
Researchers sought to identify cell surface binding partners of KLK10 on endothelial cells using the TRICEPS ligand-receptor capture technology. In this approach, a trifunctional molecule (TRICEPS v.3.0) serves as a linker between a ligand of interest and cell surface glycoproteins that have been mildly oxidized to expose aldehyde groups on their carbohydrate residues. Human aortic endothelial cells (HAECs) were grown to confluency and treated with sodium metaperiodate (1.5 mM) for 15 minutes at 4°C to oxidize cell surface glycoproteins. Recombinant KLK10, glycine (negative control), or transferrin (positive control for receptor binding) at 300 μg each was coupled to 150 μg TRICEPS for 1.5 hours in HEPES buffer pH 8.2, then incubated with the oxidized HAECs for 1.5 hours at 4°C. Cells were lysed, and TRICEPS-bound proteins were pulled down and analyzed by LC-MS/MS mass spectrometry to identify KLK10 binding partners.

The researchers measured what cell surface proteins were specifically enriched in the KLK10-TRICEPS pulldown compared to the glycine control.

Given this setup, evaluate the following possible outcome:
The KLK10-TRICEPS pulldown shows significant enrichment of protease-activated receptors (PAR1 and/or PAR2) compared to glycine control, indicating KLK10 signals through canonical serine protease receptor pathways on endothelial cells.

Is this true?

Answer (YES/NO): NO